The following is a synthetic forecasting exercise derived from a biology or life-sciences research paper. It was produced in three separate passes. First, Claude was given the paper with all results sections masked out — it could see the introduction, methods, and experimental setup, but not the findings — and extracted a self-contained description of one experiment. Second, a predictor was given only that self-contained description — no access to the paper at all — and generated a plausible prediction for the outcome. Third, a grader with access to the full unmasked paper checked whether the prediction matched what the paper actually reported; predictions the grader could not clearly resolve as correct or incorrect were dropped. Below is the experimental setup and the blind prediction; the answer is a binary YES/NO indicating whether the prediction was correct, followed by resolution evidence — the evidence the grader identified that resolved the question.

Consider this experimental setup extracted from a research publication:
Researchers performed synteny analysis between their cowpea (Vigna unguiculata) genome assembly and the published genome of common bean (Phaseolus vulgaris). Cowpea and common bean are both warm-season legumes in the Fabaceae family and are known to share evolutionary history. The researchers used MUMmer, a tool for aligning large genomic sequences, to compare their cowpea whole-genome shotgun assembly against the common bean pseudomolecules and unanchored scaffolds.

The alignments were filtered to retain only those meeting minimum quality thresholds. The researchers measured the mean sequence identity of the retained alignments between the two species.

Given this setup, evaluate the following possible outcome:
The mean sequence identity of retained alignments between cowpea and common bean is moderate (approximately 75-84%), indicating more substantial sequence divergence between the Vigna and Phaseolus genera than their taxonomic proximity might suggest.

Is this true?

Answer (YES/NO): NO